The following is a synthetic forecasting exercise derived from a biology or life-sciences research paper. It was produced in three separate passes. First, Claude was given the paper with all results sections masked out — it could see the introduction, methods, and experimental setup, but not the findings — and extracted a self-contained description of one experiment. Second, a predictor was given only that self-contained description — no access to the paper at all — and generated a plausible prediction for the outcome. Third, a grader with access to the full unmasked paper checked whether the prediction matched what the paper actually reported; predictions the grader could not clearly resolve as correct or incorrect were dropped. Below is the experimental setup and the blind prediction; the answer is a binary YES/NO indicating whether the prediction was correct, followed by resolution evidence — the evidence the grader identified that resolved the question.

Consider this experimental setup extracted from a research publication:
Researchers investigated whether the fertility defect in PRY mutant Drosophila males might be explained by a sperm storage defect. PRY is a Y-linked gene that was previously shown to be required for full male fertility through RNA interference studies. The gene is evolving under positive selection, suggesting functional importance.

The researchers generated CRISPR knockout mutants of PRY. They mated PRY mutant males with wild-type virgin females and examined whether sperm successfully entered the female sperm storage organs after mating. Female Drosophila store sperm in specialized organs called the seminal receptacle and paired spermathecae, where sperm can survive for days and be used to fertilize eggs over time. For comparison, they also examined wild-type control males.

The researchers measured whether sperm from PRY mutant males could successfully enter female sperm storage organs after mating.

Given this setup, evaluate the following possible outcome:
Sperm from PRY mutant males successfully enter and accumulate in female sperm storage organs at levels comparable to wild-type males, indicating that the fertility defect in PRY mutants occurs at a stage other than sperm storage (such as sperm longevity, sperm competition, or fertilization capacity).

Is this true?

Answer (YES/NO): NO